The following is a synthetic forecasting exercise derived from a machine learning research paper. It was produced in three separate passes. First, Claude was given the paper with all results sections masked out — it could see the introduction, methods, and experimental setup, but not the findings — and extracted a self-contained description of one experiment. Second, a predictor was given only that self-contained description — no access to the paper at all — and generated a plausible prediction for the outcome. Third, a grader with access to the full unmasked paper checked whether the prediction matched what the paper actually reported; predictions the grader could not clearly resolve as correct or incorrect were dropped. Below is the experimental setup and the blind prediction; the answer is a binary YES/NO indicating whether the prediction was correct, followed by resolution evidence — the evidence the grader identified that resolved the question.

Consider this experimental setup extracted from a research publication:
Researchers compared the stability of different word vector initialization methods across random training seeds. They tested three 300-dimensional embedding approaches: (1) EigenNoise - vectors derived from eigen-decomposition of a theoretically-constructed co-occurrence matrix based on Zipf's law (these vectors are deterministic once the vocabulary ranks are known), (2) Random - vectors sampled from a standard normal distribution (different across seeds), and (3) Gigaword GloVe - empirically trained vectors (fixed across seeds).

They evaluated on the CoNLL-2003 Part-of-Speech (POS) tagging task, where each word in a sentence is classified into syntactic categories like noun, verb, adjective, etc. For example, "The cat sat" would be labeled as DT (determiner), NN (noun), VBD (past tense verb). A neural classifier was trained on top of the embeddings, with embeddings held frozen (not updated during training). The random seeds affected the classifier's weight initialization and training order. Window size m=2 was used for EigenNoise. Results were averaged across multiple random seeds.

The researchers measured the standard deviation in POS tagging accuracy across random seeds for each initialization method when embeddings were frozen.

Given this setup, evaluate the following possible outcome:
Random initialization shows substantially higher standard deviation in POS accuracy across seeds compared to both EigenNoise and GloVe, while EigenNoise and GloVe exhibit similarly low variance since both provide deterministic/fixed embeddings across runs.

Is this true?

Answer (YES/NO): NO